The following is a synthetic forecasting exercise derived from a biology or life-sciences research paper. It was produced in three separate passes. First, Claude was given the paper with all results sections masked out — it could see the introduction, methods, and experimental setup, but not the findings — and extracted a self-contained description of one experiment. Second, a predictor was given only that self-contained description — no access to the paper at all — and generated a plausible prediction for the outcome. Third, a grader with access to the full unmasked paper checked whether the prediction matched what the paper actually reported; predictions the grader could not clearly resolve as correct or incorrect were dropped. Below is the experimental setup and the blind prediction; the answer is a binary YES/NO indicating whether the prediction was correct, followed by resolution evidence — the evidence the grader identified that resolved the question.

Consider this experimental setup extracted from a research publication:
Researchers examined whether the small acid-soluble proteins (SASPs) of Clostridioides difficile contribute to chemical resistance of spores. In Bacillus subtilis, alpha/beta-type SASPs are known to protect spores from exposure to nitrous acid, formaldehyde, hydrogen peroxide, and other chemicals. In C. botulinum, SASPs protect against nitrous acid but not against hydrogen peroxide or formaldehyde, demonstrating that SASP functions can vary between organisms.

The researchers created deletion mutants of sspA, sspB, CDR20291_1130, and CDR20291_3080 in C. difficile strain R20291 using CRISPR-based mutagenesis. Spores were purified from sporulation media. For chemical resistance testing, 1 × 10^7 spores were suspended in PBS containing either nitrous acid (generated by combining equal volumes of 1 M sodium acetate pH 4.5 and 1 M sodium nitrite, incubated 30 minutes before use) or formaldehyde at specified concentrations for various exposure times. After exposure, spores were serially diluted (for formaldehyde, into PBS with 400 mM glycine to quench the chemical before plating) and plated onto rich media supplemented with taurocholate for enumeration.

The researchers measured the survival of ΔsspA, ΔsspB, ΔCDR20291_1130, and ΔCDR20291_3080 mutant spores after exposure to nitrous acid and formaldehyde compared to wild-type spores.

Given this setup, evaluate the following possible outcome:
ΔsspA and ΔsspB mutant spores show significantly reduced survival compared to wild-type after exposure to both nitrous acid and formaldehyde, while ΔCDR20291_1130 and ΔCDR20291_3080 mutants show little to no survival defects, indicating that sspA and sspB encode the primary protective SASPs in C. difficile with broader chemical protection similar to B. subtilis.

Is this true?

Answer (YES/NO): NO